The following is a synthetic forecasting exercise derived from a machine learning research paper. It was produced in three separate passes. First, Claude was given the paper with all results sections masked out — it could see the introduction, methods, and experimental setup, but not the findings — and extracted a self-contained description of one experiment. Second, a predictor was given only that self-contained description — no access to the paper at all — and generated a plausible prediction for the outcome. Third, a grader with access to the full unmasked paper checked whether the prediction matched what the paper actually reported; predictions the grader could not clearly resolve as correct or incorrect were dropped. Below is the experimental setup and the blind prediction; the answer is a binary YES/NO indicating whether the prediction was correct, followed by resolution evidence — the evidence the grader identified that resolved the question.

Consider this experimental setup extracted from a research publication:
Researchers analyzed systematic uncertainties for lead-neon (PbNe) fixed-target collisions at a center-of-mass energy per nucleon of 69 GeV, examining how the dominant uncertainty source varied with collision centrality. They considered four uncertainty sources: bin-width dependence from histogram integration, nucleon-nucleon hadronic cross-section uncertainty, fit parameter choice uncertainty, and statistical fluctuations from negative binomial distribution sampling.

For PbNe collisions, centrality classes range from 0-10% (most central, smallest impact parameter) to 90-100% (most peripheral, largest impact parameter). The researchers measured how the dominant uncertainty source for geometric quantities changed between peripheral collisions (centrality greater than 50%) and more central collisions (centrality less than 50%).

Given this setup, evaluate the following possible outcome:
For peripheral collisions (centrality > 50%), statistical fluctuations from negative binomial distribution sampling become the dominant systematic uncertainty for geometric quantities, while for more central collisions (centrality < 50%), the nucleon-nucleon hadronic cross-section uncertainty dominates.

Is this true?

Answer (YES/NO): NO